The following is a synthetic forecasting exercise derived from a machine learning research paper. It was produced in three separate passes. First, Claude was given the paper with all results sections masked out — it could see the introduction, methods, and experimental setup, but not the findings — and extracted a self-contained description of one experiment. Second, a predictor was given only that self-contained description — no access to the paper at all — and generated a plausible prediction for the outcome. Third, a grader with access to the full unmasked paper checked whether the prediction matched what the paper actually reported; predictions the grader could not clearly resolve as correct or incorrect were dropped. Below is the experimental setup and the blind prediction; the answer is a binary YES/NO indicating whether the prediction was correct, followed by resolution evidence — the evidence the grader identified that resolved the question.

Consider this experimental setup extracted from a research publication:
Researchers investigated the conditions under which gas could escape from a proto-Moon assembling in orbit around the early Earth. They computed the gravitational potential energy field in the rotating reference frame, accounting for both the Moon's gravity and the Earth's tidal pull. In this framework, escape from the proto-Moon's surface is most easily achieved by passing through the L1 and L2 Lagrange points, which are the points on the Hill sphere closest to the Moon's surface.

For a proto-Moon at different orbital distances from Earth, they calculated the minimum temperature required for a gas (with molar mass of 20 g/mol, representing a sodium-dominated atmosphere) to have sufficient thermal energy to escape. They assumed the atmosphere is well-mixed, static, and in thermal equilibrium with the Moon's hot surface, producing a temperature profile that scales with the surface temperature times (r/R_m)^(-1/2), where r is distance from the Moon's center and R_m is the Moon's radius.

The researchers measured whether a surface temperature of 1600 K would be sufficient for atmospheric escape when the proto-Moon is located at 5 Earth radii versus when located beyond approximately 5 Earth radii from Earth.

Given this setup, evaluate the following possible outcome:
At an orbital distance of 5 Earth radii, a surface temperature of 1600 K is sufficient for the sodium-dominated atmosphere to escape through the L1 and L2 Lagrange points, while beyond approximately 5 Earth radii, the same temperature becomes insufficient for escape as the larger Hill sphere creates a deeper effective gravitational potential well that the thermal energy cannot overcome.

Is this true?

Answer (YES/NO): NO